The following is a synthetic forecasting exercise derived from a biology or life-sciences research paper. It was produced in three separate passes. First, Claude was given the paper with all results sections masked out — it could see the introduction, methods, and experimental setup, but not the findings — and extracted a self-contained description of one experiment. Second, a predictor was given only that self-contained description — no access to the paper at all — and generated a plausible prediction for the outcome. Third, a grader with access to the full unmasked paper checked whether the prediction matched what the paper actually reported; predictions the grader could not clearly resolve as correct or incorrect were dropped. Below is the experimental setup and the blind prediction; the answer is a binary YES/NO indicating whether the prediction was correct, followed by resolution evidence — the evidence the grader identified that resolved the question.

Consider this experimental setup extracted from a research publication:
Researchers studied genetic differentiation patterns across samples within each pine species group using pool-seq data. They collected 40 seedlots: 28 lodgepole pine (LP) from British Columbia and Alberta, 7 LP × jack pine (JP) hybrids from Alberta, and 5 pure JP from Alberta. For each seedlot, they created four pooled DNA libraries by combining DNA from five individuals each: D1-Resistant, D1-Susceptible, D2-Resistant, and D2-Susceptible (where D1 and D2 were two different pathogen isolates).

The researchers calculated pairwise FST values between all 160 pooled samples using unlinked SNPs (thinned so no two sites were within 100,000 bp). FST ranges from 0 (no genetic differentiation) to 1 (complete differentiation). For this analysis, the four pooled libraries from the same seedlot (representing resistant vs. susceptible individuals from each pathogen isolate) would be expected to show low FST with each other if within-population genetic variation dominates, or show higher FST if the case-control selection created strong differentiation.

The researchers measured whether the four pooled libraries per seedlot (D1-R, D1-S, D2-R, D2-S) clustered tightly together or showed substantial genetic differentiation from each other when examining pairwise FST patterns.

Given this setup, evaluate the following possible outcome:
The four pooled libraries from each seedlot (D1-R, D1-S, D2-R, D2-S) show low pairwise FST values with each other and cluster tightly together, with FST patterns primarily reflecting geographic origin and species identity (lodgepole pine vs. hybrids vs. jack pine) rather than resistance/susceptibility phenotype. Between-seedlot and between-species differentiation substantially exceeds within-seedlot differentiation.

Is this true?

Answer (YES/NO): YES